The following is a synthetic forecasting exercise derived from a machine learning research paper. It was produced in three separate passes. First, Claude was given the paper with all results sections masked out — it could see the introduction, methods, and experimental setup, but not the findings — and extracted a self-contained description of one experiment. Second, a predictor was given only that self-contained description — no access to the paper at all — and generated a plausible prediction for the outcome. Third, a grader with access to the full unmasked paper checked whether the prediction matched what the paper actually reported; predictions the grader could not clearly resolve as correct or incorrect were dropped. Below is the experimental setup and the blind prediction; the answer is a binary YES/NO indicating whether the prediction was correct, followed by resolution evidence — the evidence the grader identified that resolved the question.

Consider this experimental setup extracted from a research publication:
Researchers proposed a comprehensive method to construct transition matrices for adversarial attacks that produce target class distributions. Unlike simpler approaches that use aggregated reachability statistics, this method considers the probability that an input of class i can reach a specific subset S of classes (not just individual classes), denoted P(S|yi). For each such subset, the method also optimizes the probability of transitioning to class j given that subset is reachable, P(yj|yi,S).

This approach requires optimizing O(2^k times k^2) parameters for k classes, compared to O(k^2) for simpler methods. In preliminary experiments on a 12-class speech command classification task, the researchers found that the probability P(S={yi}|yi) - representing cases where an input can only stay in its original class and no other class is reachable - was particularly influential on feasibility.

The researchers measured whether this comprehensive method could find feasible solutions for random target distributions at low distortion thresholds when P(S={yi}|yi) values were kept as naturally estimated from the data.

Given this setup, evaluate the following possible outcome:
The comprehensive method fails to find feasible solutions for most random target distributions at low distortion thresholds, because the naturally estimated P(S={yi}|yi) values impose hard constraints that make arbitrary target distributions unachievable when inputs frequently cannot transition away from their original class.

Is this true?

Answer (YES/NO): YES